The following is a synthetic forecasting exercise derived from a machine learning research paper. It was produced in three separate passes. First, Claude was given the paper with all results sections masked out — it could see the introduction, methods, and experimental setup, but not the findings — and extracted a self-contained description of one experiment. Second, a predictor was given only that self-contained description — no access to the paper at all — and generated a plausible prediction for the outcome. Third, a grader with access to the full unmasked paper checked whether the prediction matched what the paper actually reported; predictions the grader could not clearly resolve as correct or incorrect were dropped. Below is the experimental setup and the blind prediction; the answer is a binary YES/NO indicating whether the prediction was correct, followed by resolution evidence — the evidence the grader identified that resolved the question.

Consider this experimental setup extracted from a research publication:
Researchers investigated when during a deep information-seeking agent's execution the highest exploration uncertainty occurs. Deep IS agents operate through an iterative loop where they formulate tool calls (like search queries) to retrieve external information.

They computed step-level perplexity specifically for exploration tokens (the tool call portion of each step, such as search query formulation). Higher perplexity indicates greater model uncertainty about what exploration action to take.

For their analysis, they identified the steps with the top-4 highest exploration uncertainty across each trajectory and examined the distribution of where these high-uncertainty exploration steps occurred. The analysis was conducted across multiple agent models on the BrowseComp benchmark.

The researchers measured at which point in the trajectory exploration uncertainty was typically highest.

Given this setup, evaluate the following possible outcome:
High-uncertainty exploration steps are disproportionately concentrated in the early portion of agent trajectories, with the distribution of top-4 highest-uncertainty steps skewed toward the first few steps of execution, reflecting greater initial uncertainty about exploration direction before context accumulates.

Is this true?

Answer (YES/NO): YES